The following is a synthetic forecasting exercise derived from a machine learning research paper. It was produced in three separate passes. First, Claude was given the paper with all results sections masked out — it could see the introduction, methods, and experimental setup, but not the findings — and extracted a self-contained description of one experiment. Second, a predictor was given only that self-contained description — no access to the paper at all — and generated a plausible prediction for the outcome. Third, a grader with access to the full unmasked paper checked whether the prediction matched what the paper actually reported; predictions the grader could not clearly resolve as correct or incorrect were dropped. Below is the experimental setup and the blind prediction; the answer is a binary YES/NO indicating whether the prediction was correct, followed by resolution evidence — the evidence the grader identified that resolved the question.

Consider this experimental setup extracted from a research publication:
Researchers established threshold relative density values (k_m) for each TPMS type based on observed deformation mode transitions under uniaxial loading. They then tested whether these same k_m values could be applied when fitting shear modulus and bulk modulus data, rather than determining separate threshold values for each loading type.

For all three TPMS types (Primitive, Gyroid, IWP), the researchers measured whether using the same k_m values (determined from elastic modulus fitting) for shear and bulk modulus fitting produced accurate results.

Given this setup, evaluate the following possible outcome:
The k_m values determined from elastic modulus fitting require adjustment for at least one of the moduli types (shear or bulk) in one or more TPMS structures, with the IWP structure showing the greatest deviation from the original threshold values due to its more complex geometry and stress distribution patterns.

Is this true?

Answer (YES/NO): NO